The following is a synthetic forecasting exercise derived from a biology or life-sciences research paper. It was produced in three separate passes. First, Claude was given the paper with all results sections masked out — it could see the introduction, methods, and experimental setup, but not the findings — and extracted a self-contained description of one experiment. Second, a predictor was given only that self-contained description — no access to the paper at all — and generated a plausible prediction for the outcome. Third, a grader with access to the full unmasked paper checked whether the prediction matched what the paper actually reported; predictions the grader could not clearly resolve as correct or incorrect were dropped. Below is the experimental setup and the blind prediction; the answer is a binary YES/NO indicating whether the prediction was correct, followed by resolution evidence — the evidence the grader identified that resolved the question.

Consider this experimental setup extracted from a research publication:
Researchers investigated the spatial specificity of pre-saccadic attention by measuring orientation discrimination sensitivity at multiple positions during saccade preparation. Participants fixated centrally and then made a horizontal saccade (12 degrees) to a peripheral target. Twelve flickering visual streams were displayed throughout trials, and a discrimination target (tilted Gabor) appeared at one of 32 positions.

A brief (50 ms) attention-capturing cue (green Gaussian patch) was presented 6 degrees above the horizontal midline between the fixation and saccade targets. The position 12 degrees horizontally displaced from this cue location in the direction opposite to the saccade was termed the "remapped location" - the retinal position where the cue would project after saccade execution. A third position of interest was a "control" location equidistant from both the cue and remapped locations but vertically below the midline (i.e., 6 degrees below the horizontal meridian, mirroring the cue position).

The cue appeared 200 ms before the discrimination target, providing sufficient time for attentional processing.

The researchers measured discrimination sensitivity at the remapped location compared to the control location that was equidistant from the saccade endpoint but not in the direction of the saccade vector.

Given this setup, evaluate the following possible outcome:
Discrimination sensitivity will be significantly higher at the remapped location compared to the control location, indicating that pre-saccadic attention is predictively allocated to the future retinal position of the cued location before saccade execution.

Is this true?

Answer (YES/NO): YES